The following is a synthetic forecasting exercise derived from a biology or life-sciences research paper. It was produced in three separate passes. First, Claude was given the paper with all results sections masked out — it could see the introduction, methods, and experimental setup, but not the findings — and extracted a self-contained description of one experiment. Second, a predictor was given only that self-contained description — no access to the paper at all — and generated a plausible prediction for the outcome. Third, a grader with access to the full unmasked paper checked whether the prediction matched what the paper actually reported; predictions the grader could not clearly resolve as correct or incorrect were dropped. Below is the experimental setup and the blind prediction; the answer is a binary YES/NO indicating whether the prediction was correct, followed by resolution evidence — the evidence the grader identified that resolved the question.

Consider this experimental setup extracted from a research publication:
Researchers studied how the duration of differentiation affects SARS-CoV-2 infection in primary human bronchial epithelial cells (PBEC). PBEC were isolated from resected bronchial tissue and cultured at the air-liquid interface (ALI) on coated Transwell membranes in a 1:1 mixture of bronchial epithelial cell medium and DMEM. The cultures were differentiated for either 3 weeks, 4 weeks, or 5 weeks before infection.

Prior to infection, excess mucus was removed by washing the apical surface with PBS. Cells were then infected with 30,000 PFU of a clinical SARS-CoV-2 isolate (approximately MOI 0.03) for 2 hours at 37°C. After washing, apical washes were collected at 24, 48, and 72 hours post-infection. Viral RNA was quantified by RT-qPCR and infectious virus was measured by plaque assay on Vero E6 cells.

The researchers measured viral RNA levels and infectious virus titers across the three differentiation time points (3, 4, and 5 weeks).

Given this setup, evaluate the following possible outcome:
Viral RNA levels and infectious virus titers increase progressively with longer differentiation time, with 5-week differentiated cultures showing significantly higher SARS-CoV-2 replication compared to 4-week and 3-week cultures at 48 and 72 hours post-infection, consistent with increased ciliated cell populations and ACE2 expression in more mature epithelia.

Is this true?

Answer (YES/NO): NO